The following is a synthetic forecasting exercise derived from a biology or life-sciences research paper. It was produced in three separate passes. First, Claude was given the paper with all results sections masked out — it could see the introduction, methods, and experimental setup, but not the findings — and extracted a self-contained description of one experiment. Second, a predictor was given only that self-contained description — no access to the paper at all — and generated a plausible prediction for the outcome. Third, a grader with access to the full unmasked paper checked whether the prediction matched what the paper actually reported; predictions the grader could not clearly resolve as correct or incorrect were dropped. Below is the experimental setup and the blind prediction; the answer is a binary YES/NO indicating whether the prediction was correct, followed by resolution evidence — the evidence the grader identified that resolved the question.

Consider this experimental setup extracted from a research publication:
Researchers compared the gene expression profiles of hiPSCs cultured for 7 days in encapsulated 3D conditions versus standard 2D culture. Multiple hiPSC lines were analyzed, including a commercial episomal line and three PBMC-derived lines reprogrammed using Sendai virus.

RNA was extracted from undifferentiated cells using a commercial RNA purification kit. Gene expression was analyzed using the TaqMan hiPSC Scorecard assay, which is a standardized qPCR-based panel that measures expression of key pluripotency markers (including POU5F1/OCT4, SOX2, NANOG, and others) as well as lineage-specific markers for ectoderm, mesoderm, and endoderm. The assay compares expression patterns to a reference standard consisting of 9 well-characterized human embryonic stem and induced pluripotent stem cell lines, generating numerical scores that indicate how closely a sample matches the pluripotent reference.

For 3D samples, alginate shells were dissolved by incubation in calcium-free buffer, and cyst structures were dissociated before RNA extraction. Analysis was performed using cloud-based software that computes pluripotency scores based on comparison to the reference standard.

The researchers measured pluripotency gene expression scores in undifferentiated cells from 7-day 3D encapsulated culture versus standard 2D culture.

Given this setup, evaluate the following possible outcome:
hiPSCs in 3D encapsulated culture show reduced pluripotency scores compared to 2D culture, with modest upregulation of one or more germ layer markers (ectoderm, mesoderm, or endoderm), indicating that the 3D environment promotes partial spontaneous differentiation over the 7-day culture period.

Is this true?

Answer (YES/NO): NO